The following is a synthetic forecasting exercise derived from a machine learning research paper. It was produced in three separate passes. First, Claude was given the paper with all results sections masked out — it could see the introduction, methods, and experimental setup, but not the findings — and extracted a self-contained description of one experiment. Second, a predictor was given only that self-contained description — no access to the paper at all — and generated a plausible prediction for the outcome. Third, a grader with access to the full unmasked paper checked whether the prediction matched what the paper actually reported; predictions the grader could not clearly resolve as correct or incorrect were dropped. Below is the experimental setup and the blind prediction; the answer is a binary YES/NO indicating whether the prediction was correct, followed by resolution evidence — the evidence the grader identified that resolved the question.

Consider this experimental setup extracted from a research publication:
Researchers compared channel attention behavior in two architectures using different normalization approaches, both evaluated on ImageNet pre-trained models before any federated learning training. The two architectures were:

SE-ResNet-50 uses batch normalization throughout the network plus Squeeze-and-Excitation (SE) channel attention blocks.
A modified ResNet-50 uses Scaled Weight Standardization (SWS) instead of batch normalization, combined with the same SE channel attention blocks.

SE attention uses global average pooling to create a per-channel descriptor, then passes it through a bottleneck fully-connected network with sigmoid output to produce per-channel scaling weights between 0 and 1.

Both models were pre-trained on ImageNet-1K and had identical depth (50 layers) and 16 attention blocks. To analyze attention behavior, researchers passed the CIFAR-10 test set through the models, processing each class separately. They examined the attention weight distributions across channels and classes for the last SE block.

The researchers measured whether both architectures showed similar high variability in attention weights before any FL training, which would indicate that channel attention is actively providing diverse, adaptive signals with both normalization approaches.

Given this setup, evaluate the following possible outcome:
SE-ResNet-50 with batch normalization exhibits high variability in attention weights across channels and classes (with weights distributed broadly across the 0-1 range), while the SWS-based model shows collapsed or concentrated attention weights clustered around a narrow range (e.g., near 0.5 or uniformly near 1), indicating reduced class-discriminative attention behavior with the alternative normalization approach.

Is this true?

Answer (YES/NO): NO